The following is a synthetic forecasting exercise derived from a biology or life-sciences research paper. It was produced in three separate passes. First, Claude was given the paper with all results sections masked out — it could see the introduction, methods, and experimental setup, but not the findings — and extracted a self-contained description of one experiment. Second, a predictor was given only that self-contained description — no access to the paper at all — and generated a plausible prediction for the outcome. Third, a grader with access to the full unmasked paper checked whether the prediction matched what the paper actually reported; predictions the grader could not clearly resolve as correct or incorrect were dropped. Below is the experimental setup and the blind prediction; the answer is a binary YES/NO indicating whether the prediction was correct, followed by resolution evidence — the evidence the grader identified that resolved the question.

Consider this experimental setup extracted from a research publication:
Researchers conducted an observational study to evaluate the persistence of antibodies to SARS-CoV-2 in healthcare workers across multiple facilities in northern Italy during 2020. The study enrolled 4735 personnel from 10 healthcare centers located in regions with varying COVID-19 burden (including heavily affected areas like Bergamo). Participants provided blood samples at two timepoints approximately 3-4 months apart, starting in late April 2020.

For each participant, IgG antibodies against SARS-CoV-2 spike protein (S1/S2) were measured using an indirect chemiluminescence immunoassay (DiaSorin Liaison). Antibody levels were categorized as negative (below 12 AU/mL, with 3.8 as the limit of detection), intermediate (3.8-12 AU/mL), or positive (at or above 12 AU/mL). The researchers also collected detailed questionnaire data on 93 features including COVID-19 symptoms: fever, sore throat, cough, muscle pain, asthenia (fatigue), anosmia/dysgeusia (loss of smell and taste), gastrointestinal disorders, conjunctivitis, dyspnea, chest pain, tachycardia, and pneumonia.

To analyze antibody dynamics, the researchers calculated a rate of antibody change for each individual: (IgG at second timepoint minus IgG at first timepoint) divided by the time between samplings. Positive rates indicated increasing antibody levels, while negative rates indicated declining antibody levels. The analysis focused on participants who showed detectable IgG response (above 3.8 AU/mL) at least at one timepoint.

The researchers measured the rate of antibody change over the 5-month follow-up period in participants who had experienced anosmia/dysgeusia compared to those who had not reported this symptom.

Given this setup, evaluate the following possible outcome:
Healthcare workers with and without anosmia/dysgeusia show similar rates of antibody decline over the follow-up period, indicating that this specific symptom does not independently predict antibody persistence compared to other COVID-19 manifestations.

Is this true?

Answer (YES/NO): NO